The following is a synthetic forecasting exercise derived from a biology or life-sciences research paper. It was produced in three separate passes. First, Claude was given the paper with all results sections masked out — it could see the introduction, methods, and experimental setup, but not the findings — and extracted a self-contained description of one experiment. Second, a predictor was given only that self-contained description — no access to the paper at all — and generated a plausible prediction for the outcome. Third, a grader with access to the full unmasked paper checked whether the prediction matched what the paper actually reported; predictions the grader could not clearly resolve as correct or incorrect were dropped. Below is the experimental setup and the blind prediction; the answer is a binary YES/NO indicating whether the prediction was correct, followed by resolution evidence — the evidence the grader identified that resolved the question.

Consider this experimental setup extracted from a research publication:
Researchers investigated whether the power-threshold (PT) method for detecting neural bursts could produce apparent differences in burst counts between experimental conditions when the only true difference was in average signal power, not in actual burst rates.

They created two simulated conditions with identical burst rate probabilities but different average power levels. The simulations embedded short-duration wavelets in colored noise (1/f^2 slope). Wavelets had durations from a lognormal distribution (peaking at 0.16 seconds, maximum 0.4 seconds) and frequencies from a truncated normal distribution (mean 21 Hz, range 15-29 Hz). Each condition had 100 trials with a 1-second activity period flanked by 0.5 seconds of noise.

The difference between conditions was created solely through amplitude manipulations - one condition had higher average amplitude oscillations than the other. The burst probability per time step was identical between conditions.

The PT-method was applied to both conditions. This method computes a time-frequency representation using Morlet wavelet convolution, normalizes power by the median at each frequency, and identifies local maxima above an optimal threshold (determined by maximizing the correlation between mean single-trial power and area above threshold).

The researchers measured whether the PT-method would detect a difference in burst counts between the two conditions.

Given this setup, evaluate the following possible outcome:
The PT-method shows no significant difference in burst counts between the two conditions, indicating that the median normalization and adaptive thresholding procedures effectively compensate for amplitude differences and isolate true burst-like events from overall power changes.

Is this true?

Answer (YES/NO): NO